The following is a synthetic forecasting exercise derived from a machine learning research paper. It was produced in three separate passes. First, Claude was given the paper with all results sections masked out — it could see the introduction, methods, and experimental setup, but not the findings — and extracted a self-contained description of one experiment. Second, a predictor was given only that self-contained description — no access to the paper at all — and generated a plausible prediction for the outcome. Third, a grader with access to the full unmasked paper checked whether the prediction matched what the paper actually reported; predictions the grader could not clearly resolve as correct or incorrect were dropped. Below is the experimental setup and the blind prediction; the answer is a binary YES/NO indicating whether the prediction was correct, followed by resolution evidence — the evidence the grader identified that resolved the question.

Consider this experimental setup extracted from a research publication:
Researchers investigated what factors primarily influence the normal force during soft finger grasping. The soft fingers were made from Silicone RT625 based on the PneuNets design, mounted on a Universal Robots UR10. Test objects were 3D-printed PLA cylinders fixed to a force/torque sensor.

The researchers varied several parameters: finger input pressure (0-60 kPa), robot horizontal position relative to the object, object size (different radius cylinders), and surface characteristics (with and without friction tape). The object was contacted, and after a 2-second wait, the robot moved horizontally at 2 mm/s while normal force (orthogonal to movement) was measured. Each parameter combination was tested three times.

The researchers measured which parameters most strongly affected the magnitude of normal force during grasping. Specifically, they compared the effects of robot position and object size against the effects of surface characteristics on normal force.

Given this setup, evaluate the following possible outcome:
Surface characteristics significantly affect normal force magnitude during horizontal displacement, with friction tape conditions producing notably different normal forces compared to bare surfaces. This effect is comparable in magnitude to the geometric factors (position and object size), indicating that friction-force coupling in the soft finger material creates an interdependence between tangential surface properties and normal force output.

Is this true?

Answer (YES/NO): NO